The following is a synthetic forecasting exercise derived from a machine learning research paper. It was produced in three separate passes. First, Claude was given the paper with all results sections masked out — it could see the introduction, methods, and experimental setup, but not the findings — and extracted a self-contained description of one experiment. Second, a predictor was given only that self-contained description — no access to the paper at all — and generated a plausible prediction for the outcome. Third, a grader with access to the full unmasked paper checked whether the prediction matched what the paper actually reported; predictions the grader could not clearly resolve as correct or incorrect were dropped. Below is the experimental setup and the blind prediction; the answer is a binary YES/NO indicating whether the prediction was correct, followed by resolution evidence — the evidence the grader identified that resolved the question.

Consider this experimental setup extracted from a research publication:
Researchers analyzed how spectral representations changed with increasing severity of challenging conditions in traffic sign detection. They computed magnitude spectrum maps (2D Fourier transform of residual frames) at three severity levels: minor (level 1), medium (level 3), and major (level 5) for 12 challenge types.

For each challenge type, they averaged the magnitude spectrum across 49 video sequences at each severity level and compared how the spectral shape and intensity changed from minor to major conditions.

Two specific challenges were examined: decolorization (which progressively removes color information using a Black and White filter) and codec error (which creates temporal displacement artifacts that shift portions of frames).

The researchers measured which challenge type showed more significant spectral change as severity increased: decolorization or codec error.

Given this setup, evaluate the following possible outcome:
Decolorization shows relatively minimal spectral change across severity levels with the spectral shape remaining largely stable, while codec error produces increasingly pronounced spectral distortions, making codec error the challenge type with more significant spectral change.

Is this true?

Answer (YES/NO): NO